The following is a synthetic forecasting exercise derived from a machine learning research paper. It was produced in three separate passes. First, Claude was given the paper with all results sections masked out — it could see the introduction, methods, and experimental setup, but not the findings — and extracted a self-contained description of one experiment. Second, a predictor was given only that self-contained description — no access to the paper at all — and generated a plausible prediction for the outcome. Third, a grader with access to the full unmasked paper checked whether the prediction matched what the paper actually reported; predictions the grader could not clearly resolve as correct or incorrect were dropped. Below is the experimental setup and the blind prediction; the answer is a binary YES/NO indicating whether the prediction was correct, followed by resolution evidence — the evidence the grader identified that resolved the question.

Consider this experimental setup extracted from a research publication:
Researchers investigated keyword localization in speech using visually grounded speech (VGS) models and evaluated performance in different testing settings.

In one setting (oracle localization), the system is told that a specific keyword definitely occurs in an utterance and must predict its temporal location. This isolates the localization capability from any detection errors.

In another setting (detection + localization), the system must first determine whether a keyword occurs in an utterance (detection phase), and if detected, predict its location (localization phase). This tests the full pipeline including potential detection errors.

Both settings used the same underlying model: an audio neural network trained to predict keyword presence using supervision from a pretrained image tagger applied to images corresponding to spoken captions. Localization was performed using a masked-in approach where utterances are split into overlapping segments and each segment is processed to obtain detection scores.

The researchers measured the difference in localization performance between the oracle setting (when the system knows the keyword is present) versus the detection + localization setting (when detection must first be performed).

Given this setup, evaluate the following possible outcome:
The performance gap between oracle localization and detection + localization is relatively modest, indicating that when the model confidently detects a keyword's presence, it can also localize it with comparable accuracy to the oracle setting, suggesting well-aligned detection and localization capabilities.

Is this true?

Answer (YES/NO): NO